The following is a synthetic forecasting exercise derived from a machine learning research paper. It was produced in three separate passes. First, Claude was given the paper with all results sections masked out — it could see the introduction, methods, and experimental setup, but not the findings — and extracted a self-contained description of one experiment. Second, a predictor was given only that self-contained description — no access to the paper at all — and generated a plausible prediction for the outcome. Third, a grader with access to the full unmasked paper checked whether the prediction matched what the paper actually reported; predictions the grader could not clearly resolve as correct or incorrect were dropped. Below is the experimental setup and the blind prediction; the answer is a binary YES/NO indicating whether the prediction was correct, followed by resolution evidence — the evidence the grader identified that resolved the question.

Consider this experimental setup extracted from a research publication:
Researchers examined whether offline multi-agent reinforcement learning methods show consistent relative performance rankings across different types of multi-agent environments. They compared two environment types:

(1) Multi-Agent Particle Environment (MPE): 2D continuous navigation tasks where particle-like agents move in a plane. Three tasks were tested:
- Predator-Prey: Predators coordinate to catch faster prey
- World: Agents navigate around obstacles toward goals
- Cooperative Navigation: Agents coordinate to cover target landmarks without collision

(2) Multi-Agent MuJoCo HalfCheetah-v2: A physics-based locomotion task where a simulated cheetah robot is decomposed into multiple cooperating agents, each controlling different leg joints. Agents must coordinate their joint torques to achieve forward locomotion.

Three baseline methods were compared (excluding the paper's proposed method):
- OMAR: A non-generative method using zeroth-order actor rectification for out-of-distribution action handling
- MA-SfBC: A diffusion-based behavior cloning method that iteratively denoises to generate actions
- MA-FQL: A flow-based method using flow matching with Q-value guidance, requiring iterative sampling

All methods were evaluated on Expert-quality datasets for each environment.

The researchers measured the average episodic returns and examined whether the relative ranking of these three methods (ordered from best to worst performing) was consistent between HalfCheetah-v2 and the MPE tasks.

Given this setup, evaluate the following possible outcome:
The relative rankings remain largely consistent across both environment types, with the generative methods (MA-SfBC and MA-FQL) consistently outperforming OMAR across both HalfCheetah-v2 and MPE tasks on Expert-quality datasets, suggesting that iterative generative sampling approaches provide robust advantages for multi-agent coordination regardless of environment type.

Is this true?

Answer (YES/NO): NO